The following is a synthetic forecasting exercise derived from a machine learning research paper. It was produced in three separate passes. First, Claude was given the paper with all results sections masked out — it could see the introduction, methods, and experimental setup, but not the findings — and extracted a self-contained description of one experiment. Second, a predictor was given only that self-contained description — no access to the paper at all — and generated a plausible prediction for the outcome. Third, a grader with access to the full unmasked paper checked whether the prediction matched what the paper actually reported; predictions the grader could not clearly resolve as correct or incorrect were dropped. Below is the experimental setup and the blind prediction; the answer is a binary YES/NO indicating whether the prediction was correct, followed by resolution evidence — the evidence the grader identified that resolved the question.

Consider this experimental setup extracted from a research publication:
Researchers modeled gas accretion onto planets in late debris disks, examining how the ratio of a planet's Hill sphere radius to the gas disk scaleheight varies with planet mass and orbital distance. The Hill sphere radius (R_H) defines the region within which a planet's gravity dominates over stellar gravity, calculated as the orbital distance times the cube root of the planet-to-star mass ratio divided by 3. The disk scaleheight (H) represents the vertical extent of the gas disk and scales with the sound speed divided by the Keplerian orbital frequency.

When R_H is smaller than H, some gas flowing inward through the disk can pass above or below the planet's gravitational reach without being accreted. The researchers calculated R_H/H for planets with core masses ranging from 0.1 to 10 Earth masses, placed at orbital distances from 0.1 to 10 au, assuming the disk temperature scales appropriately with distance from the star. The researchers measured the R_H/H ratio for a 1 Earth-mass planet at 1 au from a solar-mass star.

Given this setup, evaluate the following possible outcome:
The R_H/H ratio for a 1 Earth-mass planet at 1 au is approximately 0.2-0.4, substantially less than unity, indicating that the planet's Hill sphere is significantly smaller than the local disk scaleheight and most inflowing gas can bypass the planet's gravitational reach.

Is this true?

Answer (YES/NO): NO